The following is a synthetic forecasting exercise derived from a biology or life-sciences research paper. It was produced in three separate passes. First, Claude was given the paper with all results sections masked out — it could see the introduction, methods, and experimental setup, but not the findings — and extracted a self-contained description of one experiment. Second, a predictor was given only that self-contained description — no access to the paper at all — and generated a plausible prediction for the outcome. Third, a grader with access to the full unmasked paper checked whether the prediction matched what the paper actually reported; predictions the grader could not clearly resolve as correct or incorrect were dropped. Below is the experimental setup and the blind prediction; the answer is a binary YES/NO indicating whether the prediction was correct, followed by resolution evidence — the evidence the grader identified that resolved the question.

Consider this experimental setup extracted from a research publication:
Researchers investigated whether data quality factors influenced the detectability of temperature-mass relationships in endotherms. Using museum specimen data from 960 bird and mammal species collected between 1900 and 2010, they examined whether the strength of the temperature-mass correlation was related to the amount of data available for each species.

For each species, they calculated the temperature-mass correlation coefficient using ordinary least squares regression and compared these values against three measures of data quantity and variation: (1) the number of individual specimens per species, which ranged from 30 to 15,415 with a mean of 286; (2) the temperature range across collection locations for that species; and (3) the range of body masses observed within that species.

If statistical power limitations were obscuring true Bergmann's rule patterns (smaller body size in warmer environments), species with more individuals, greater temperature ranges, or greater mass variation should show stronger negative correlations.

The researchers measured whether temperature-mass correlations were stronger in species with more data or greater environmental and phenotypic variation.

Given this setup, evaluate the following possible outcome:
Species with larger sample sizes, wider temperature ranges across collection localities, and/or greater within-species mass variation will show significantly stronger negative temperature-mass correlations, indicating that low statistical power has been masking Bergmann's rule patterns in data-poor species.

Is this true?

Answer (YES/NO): NO